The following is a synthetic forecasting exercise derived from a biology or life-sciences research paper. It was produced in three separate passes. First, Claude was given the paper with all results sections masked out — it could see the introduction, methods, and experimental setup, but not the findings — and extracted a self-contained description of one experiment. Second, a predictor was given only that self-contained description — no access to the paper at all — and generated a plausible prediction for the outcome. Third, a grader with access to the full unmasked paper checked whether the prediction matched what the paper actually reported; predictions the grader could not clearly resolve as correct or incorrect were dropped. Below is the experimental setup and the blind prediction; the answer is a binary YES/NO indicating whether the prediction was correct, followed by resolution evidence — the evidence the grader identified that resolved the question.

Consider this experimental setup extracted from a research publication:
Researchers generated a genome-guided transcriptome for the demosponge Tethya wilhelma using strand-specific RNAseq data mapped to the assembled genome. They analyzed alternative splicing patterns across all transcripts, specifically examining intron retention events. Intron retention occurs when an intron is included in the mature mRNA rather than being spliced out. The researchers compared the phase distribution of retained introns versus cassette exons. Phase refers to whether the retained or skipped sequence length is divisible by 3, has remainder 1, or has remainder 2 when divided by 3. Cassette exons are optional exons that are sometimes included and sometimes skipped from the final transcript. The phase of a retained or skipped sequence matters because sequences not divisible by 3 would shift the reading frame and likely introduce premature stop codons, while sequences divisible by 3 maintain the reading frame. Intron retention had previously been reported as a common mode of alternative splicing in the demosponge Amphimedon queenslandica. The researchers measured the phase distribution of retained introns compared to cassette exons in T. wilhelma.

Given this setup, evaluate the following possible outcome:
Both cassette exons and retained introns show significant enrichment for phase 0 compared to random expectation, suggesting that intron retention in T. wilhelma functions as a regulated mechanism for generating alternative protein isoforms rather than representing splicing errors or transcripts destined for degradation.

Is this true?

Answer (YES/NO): NO